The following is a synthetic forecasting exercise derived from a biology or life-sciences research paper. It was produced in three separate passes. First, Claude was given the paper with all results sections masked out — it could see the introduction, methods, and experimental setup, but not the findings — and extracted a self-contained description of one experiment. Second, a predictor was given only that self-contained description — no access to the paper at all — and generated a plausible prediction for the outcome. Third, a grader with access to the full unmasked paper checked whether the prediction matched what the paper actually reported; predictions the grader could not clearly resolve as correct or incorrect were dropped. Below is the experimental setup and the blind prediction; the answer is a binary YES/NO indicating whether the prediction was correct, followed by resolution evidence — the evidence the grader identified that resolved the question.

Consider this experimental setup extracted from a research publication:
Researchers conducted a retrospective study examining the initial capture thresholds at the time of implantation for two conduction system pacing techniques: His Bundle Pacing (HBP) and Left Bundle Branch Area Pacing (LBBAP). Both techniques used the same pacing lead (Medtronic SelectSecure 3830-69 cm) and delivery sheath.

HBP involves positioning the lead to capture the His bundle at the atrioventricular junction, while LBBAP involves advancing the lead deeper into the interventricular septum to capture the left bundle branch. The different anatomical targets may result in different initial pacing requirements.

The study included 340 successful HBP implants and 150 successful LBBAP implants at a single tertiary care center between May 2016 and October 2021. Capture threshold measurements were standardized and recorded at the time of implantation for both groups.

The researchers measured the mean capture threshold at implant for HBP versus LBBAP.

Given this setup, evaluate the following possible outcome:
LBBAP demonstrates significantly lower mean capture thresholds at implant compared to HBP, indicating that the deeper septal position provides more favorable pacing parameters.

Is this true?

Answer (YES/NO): YES